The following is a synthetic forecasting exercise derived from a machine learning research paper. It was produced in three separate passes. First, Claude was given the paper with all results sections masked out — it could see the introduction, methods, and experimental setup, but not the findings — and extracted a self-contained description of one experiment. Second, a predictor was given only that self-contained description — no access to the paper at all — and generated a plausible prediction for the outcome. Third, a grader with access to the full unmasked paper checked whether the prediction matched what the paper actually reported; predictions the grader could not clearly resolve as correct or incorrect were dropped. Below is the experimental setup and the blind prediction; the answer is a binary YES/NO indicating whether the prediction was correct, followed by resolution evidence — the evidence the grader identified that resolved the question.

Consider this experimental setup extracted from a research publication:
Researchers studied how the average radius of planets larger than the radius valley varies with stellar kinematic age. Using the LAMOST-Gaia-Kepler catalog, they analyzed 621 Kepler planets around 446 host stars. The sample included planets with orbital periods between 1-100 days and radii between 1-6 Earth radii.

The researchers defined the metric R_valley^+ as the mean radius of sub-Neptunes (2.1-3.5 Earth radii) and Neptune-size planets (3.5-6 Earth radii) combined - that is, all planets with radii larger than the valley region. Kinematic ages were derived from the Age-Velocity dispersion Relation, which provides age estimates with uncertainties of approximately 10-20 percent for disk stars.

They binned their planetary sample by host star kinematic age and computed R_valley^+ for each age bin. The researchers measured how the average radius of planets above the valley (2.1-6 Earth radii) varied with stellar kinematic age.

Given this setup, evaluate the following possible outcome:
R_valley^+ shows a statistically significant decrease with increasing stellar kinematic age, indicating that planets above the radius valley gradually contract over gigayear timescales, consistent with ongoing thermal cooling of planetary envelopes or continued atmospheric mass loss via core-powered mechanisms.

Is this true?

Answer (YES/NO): YES